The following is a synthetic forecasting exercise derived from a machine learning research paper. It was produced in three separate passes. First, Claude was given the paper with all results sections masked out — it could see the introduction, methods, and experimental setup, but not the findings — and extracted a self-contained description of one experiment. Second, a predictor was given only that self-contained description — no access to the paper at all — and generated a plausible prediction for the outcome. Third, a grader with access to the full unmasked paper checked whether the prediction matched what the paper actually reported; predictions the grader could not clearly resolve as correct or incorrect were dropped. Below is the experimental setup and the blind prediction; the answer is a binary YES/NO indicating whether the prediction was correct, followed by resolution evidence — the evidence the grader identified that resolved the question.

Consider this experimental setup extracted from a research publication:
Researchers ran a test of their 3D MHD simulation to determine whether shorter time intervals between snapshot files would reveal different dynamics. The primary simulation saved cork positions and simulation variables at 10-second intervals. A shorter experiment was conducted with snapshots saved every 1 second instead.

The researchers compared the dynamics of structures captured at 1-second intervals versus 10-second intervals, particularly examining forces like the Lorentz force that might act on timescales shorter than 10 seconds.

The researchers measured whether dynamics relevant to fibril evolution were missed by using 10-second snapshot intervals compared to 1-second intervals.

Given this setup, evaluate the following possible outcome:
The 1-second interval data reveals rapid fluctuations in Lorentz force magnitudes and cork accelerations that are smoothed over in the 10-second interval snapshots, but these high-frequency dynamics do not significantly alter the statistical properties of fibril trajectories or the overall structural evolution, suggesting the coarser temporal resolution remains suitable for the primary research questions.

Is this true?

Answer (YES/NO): YES